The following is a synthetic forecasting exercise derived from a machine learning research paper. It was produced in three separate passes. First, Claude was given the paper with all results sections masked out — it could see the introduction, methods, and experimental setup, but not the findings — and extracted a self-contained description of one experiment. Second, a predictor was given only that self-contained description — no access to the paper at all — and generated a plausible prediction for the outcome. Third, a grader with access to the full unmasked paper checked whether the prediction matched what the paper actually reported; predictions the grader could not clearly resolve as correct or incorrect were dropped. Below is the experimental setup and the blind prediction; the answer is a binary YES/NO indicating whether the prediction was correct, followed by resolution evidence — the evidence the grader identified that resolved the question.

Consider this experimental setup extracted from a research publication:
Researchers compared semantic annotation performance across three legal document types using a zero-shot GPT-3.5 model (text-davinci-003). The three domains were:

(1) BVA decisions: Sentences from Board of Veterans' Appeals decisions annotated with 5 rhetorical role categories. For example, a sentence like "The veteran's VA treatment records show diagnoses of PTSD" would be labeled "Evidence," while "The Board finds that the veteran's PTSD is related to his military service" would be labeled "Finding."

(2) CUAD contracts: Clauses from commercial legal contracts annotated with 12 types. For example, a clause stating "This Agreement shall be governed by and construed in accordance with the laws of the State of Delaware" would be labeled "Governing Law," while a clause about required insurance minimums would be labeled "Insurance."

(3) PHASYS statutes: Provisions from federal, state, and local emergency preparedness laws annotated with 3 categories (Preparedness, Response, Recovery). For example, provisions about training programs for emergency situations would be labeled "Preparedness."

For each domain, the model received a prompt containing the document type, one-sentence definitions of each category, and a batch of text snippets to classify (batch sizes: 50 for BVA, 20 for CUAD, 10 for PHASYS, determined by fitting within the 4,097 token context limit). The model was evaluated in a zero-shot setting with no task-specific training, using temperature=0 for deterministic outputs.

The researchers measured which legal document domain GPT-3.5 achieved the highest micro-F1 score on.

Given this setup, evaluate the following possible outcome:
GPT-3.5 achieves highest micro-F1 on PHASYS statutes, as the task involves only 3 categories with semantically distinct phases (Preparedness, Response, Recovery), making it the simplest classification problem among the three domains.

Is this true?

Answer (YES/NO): NO